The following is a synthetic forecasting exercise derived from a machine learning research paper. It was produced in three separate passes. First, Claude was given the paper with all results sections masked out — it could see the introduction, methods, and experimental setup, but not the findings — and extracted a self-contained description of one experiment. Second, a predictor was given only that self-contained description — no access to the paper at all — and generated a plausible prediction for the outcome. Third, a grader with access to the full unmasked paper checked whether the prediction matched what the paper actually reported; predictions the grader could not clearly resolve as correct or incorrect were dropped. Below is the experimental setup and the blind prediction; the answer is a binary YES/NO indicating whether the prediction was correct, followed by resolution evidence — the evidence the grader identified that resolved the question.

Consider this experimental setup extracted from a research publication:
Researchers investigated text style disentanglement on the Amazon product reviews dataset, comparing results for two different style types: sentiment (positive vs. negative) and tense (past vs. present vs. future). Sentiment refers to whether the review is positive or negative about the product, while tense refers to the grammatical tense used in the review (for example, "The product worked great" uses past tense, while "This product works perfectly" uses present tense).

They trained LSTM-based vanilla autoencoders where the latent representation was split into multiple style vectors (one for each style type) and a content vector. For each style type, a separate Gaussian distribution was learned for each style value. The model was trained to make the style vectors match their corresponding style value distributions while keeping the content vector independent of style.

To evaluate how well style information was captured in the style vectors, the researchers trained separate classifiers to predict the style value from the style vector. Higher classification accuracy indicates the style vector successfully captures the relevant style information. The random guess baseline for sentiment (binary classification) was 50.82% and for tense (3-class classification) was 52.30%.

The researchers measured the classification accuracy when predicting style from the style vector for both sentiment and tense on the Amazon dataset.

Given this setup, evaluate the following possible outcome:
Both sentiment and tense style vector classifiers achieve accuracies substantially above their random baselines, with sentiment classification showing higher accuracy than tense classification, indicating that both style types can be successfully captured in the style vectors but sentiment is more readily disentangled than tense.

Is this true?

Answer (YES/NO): NO